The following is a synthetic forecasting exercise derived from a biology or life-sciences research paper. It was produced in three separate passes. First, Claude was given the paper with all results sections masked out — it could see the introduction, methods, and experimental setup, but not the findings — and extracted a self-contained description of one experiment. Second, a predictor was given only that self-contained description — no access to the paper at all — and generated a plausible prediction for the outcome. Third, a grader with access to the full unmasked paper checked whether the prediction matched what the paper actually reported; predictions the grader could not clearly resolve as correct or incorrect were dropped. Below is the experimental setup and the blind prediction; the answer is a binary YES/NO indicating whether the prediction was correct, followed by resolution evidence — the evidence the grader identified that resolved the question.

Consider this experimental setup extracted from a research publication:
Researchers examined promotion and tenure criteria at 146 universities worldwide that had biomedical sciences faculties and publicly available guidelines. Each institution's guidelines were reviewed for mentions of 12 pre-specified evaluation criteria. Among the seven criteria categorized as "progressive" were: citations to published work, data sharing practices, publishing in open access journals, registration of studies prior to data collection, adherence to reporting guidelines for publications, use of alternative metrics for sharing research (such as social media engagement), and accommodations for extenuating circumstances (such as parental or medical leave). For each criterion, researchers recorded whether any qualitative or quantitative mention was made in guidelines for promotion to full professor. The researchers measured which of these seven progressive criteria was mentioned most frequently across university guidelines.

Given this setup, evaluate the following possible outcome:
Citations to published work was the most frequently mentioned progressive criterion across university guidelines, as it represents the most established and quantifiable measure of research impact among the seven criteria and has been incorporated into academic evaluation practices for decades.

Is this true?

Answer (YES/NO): NO